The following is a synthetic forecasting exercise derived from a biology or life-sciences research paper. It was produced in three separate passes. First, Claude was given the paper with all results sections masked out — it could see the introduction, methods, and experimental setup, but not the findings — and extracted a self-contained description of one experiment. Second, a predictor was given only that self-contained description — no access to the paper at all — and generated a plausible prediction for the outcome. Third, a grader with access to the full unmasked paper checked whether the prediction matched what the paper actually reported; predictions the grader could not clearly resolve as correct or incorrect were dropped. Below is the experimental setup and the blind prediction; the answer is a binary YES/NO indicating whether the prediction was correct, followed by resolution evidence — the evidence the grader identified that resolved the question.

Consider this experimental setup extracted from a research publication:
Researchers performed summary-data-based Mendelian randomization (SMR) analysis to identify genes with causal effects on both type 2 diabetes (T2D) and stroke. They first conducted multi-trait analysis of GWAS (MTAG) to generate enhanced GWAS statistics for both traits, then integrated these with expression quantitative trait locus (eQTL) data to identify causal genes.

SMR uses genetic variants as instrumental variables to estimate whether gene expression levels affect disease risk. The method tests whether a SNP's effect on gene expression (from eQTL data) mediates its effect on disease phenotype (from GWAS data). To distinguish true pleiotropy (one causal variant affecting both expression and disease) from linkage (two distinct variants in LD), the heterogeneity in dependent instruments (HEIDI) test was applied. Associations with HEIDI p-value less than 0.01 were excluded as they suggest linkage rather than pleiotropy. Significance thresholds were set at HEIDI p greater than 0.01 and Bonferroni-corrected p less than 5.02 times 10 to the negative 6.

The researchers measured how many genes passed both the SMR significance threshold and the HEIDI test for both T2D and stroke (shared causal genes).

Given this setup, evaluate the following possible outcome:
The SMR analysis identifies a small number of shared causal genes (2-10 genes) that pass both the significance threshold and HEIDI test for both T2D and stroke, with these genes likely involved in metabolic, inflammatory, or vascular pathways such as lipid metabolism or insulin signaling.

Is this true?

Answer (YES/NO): YES